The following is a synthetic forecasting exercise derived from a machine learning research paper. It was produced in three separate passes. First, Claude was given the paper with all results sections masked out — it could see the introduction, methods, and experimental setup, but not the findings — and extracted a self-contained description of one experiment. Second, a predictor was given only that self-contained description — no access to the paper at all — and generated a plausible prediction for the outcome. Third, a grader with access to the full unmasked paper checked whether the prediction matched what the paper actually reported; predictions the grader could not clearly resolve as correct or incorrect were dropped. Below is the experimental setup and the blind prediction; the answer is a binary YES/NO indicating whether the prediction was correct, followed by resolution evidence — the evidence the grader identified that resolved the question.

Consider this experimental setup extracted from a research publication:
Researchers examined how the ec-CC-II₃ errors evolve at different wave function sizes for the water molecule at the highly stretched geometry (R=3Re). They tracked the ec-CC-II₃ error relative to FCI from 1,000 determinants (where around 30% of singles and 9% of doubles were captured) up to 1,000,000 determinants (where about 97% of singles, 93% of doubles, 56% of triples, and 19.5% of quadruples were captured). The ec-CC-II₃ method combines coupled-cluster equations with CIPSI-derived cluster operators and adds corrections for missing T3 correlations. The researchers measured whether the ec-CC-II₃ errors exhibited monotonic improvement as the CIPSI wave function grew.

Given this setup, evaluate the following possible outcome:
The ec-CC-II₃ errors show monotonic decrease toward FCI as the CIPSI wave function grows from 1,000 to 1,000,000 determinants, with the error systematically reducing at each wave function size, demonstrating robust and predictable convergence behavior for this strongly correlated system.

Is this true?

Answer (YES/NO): NO